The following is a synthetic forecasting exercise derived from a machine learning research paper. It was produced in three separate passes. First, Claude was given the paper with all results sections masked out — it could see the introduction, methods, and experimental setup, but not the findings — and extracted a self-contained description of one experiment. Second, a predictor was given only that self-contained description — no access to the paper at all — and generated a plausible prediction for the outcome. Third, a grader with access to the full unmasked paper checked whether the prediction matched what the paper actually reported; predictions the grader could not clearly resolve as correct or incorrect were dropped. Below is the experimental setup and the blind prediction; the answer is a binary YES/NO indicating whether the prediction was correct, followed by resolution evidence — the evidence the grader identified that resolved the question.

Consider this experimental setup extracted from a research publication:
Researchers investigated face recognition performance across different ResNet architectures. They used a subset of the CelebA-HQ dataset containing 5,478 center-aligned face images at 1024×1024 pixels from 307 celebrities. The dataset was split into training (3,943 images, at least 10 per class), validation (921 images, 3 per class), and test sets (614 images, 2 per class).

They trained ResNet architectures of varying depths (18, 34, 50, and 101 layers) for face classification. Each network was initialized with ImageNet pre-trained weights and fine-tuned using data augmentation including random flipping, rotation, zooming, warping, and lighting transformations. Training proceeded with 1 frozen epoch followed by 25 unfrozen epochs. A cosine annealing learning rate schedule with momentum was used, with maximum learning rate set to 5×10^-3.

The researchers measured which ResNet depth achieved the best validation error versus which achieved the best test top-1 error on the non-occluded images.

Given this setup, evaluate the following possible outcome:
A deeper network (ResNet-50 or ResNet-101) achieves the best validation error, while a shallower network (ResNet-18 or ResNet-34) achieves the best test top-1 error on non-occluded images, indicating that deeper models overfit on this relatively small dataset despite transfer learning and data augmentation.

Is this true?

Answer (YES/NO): NO